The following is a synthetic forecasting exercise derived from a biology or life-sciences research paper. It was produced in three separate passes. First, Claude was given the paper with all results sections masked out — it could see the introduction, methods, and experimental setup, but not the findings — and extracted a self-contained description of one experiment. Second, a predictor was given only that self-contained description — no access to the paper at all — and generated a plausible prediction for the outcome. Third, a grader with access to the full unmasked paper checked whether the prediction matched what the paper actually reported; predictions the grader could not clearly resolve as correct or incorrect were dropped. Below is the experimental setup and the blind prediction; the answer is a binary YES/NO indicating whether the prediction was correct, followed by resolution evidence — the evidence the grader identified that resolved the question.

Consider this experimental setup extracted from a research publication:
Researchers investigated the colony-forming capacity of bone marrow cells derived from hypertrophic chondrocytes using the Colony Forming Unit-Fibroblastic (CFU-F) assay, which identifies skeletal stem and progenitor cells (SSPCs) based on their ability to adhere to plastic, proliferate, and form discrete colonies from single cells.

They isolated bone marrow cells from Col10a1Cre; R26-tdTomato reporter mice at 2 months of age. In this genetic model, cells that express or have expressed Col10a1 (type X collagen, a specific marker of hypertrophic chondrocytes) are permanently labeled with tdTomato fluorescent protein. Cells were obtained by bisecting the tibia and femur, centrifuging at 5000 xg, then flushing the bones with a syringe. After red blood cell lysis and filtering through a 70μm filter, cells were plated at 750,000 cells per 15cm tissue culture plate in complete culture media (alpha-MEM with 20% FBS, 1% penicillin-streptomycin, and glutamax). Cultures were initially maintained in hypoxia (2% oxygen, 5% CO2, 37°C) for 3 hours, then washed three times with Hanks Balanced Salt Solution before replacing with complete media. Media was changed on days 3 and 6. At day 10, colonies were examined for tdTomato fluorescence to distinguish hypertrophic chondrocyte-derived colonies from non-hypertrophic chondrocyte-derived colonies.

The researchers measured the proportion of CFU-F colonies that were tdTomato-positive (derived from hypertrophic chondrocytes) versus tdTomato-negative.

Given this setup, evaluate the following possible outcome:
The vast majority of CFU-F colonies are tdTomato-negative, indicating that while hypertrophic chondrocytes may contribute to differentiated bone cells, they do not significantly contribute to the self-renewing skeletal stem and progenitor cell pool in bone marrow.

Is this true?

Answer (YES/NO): NO